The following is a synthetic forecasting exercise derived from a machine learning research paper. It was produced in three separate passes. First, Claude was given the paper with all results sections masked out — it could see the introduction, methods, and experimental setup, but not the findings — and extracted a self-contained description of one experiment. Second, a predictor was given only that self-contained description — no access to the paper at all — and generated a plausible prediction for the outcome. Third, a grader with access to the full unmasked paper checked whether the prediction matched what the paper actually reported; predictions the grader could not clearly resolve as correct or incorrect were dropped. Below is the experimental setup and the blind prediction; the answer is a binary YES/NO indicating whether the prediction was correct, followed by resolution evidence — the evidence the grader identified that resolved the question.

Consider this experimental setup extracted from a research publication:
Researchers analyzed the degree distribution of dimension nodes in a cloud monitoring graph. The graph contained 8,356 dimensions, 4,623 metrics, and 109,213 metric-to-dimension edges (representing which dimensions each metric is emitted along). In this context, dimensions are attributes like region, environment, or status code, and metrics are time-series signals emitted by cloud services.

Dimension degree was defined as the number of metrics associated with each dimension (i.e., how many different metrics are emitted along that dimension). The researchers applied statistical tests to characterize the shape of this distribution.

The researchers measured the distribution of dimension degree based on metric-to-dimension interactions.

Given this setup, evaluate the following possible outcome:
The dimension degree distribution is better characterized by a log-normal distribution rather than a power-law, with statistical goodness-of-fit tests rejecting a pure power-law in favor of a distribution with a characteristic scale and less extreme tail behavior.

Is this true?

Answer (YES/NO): NO